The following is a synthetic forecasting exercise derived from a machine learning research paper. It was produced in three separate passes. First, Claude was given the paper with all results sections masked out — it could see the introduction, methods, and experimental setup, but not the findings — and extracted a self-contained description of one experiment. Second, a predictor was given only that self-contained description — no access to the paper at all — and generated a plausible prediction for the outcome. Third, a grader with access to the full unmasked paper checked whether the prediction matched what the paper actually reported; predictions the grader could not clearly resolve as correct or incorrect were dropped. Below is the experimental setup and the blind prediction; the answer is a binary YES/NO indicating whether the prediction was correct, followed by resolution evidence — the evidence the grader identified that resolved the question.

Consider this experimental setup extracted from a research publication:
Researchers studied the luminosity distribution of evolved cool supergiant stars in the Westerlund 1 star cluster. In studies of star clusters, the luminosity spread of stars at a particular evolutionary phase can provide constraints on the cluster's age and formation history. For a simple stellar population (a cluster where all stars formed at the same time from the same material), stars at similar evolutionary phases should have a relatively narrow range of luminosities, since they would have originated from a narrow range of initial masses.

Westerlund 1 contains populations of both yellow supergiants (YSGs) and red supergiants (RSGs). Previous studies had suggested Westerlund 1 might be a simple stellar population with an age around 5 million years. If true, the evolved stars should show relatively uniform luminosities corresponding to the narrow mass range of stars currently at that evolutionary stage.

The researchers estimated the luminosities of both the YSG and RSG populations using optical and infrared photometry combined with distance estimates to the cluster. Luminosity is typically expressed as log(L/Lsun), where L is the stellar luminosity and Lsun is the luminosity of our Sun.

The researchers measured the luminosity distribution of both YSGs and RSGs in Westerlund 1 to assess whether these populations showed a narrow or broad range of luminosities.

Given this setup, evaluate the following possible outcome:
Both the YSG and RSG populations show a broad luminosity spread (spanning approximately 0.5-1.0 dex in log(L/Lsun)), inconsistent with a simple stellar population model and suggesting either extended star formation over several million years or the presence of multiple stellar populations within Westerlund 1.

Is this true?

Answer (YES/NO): YES